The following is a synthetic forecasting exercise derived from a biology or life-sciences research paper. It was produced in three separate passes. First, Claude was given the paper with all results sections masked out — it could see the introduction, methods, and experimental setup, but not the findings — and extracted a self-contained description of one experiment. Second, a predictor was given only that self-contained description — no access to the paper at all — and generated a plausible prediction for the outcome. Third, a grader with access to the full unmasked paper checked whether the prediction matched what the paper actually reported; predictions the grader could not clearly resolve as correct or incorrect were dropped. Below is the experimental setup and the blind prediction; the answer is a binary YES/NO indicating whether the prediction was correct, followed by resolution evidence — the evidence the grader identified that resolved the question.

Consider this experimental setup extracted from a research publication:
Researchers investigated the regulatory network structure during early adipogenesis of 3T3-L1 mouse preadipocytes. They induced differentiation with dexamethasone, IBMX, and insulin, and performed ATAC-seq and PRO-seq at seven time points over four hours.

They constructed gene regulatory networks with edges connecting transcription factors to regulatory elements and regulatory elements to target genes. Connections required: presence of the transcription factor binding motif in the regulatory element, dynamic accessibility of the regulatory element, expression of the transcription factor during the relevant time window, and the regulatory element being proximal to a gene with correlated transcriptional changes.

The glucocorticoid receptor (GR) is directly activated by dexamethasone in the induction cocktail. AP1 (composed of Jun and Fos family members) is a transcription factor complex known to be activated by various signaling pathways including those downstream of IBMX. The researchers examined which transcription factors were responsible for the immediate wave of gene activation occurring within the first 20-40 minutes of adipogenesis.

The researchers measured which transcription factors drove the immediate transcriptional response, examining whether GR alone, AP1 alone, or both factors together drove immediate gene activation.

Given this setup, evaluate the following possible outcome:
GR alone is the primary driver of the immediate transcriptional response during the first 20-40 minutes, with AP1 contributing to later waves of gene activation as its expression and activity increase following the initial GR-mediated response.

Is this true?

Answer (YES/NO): NO